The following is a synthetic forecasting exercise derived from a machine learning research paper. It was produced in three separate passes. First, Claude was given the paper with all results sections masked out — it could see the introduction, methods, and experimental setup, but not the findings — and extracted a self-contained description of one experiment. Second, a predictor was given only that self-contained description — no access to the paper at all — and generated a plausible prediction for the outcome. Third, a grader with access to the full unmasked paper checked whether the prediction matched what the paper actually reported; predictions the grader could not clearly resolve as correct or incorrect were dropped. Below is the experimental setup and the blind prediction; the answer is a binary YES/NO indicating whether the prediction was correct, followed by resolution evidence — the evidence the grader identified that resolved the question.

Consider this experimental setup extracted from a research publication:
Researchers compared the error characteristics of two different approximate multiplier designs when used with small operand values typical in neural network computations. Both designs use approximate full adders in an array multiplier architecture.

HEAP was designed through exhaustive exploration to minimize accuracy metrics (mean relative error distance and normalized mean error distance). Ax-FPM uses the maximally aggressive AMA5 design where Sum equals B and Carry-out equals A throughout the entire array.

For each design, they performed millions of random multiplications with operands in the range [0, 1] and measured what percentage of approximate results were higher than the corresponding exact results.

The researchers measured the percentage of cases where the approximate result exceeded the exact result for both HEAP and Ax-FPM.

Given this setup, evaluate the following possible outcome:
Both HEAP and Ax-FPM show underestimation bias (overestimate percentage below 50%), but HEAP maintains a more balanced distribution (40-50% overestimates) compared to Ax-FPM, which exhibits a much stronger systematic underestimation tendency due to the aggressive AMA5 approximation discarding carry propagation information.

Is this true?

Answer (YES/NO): NO